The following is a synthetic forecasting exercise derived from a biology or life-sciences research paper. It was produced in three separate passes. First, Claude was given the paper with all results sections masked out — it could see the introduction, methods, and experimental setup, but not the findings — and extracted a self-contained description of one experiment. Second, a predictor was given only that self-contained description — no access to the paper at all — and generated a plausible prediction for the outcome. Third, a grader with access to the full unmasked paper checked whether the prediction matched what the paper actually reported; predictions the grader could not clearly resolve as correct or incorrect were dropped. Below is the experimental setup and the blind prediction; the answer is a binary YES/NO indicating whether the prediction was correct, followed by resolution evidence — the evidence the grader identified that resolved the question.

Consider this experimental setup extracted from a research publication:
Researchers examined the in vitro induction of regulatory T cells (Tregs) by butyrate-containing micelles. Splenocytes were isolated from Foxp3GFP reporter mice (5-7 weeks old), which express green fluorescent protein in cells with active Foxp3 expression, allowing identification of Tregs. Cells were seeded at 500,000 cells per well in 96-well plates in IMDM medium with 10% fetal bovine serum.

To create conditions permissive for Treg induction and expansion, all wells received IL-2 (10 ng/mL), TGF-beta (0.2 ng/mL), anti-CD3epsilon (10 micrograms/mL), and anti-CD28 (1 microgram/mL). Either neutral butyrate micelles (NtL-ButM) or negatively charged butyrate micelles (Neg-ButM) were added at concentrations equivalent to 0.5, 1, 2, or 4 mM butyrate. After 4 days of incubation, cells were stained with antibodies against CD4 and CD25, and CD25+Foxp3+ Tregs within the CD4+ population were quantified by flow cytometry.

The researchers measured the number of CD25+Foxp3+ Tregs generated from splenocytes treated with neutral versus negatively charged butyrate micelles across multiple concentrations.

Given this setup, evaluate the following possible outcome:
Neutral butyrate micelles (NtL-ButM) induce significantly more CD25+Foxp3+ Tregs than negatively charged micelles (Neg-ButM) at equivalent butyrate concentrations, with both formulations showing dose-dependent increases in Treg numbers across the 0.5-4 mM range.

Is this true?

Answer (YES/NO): NO